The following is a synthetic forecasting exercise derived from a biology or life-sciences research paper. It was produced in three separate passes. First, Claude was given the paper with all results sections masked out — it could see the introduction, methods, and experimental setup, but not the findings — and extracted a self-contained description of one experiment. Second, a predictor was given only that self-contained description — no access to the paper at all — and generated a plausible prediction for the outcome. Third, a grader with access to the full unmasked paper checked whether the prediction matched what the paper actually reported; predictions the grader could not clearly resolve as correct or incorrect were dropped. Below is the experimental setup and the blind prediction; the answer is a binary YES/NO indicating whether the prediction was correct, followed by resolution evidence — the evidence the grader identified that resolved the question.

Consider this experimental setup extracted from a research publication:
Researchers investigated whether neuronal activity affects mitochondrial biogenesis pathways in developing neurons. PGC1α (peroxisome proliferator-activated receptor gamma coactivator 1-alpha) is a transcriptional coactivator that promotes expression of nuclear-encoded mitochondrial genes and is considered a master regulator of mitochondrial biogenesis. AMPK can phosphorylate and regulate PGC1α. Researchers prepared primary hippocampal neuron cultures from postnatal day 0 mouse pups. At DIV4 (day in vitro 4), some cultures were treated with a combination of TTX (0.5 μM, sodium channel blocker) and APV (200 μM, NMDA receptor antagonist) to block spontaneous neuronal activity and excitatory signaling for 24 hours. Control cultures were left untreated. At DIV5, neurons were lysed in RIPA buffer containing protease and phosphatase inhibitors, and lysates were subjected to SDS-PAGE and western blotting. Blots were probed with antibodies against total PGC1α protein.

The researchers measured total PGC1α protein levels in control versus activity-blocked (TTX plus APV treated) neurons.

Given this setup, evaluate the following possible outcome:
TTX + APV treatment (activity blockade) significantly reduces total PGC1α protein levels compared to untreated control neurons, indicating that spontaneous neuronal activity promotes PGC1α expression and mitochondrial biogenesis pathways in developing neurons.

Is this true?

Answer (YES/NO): NO